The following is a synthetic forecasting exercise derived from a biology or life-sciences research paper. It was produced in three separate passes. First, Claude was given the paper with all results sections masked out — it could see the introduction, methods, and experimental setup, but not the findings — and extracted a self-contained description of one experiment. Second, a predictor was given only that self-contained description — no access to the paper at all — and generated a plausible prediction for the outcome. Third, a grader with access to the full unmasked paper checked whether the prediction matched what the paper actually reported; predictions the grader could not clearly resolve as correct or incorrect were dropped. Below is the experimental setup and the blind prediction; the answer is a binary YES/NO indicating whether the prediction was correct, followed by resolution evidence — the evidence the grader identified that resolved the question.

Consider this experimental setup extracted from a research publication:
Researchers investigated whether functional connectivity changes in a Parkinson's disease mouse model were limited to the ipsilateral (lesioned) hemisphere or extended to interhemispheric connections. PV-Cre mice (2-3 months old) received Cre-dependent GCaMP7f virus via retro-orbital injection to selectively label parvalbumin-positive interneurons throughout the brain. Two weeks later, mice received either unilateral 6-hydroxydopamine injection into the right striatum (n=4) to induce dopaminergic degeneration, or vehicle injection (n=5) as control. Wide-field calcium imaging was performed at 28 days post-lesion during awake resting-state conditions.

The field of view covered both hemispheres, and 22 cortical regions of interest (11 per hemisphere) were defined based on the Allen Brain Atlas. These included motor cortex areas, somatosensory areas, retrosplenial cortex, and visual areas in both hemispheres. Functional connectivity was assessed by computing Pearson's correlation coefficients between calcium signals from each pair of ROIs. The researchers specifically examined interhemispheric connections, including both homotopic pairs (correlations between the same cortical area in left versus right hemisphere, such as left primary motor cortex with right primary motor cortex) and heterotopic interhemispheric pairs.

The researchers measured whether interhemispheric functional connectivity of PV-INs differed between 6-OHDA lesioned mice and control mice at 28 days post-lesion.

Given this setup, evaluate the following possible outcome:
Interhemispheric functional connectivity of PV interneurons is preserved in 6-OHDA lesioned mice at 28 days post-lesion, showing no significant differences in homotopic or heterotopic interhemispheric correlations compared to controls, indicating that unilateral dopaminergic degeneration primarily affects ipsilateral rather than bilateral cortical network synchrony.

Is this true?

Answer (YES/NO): NO